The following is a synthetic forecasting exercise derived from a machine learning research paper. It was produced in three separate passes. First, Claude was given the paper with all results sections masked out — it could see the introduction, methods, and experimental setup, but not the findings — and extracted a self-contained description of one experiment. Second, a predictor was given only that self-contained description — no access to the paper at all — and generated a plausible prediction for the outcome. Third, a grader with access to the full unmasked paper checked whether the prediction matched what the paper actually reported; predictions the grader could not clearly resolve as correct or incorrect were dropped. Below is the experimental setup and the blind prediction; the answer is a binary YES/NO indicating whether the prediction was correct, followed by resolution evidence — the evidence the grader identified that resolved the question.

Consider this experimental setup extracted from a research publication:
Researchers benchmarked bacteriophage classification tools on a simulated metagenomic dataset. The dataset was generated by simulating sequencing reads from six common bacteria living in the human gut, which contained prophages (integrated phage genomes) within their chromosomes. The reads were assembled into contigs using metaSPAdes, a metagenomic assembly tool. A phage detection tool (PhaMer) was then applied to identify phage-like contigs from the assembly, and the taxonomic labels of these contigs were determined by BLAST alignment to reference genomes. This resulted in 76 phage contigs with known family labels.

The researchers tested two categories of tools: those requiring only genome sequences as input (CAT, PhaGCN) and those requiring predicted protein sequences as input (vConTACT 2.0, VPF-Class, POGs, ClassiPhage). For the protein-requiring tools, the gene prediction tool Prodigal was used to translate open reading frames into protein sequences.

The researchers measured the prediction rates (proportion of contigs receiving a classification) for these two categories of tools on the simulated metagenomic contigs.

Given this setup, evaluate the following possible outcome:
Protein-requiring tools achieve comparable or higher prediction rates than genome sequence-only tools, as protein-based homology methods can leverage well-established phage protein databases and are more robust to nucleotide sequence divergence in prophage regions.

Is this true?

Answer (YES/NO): NO